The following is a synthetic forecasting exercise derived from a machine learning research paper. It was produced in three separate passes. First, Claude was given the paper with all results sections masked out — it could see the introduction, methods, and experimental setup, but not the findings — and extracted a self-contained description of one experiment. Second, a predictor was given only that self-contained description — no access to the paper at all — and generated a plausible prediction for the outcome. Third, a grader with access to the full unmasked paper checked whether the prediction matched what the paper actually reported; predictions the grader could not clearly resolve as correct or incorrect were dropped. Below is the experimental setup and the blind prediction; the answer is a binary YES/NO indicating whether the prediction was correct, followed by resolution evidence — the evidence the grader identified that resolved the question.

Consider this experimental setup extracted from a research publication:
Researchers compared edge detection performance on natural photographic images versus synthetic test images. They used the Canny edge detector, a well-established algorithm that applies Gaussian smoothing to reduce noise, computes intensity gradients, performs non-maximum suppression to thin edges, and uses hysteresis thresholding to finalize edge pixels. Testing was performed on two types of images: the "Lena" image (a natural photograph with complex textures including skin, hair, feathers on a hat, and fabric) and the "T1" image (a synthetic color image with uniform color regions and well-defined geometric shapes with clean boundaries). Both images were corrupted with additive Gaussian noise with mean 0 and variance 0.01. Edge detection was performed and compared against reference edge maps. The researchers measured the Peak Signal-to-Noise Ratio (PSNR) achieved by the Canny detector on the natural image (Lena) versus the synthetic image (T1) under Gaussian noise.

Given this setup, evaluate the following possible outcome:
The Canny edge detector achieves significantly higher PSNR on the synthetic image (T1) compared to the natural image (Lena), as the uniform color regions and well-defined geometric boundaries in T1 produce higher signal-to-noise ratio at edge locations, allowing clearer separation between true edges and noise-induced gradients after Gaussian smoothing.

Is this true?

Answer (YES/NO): NO